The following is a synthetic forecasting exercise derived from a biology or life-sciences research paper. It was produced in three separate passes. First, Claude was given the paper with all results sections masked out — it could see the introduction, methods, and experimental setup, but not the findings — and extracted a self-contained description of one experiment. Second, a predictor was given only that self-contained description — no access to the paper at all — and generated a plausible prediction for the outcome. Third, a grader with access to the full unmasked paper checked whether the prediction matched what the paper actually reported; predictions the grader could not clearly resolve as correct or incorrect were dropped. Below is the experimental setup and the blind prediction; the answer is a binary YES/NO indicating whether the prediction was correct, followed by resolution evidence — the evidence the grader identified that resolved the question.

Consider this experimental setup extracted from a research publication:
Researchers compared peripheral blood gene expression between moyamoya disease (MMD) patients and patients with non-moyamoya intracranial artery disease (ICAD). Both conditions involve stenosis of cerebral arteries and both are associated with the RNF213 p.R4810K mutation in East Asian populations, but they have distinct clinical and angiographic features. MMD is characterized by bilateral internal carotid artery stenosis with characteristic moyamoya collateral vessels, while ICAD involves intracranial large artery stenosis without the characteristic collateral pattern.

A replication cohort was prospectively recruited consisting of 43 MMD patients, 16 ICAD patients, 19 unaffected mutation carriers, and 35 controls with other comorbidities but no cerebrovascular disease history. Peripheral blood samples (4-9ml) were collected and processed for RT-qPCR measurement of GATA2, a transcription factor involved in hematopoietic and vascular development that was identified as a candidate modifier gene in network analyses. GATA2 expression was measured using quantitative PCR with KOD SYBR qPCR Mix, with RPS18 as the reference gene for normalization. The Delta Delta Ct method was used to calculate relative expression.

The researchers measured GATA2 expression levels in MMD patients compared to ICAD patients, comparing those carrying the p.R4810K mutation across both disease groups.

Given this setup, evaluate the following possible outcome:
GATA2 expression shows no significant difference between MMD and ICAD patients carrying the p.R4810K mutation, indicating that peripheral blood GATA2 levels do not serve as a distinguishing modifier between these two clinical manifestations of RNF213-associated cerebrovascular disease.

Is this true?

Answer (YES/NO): NO